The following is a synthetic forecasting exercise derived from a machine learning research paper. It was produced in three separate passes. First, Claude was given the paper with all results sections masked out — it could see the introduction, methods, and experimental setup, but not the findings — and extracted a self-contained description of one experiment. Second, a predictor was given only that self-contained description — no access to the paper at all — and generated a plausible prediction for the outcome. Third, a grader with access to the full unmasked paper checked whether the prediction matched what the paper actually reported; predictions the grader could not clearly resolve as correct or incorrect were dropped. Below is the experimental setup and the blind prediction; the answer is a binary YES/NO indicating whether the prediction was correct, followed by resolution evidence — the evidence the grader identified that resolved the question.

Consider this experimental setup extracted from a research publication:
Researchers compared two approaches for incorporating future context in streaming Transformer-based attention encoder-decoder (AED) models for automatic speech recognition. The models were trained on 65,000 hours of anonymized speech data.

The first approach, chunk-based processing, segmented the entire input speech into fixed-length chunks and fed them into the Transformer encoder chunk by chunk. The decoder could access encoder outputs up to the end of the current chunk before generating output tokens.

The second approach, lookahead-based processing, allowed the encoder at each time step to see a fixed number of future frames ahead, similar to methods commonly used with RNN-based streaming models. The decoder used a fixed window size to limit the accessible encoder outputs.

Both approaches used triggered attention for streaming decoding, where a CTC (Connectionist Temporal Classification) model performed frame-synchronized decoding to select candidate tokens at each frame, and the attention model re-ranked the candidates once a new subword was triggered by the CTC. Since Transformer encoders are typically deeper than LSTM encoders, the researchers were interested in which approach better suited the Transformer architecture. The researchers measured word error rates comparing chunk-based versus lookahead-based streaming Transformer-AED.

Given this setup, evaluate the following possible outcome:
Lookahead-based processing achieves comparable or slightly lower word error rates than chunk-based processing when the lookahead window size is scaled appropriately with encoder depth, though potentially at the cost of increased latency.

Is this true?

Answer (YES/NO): NO